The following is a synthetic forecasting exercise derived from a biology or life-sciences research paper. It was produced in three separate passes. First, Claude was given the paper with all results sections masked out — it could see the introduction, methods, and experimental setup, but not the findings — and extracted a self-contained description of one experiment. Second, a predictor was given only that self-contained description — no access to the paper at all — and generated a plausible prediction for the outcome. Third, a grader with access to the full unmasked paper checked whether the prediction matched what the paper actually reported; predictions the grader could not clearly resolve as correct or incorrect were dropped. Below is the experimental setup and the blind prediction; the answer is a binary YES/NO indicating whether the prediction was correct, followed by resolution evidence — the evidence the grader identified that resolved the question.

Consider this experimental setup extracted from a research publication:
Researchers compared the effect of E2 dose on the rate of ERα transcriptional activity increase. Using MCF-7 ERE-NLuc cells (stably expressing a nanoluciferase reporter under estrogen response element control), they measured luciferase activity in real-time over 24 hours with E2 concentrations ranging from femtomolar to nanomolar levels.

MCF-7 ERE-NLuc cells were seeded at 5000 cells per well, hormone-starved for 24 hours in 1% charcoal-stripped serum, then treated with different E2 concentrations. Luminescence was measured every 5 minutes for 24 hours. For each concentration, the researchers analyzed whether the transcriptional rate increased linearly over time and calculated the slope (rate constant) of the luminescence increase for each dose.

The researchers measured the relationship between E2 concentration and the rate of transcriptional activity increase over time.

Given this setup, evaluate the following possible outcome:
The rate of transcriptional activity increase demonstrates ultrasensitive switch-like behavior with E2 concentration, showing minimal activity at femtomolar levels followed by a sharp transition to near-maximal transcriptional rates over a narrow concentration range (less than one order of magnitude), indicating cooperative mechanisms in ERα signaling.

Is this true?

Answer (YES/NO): NO